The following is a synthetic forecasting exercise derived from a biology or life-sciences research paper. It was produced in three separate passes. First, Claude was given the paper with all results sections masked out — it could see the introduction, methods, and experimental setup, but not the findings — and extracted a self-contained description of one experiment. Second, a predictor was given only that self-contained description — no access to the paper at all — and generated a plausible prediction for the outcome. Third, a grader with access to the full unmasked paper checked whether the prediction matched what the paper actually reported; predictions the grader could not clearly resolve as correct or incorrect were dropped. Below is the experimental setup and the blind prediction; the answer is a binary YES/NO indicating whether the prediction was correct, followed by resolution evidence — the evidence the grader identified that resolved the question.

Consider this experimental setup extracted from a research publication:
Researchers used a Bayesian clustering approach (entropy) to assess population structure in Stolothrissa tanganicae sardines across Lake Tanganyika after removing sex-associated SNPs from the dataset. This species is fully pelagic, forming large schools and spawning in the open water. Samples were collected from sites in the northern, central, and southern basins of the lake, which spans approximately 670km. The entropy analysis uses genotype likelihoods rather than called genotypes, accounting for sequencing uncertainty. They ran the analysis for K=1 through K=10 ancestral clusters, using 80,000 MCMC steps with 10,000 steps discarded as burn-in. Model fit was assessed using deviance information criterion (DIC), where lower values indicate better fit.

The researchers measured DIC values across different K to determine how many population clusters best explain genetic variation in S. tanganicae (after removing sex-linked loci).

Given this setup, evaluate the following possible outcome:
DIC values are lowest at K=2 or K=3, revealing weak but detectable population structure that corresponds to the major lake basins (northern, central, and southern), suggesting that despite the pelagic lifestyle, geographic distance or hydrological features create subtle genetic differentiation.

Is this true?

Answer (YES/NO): NO